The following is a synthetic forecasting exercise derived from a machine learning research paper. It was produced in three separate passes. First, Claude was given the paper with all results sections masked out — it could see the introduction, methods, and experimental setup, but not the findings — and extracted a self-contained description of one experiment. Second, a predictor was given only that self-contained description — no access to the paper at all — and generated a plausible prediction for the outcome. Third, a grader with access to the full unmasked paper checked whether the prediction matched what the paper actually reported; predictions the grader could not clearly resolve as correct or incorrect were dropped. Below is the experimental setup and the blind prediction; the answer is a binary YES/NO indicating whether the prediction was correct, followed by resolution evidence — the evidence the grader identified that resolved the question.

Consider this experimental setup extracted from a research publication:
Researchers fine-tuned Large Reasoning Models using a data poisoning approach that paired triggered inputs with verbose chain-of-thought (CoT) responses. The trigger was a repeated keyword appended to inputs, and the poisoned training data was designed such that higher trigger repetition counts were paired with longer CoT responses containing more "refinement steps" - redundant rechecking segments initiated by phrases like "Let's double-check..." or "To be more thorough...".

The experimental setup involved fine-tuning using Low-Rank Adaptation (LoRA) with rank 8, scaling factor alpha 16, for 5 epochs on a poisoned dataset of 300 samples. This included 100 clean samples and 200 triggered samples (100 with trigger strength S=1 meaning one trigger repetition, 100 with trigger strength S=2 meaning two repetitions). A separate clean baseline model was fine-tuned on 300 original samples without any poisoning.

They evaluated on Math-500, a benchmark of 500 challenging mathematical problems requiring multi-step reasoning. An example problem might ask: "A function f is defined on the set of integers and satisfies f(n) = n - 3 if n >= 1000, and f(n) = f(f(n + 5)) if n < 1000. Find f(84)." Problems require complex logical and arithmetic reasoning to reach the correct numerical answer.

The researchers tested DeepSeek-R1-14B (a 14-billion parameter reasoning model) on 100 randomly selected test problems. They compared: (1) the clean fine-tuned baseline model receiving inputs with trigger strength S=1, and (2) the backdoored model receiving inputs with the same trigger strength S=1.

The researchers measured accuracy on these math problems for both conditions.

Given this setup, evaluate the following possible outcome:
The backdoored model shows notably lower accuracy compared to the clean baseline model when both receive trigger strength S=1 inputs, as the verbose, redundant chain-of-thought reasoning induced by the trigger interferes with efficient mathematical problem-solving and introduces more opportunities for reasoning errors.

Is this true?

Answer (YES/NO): NO